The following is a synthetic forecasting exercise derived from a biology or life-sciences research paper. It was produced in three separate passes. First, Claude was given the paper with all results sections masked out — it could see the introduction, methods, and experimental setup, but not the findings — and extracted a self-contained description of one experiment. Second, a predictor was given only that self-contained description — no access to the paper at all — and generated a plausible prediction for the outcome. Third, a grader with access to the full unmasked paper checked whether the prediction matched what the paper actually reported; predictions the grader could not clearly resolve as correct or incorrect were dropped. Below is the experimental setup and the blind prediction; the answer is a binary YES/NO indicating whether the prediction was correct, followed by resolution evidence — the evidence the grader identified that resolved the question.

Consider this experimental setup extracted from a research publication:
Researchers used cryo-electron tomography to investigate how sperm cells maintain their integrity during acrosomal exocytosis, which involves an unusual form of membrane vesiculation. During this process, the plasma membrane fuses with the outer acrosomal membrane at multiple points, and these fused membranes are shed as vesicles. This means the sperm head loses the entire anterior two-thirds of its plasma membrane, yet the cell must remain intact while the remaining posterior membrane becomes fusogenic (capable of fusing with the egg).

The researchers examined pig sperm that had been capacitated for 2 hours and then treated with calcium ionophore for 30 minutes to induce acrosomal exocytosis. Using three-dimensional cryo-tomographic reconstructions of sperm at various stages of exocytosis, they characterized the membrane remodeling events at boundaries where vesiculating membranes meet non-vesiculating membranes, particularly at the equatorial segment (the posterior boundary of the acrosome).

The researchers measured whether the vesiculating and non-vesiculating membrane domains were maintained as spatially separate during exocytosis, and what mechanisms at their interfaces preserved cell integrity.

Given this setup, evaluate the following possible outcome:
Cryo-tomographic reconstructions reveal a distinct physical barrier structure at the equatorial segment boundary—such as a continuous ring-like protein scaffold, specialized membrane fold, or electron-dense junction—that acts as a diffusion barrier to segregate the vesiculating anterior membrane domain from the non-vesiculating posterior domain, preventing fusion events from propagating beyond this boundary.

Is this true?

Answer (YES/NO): NO